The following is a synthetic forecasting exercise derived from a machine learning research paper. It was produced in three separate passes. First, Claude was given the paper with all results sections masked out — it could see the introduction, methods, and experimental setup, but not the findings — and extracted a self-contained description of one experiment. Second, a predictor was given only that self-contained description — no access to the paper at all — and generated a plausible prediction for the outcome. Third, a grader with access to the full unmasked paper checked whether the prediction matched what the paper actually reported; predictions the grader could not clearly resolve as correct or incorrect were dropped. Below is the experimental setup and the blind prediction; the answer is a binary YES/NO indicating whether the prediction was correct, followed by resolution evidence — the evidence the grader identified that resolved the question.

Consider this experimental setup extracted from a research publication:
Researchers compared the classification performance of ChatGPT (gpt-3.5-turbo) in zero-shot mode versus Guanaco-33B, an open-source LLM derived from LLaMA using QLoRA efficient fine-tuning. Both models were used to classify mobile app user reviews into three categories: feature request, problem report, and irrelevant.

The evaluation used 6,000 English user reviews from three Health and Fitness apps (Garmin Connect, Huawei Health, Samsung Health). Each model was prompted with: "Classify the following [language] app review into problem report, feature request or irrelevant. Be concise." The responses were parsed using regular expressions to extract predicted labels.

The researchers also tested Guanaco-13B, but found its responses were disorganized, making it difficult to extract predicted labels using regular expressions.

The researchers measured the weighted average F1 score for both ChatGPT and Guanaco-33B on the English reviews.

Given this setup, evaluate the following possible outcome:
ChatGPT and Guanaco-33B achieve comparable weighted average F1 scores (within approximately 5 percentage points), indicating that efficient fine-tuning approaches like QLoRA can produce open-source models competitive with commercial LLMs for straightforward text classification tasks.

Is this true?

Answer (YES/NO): NO